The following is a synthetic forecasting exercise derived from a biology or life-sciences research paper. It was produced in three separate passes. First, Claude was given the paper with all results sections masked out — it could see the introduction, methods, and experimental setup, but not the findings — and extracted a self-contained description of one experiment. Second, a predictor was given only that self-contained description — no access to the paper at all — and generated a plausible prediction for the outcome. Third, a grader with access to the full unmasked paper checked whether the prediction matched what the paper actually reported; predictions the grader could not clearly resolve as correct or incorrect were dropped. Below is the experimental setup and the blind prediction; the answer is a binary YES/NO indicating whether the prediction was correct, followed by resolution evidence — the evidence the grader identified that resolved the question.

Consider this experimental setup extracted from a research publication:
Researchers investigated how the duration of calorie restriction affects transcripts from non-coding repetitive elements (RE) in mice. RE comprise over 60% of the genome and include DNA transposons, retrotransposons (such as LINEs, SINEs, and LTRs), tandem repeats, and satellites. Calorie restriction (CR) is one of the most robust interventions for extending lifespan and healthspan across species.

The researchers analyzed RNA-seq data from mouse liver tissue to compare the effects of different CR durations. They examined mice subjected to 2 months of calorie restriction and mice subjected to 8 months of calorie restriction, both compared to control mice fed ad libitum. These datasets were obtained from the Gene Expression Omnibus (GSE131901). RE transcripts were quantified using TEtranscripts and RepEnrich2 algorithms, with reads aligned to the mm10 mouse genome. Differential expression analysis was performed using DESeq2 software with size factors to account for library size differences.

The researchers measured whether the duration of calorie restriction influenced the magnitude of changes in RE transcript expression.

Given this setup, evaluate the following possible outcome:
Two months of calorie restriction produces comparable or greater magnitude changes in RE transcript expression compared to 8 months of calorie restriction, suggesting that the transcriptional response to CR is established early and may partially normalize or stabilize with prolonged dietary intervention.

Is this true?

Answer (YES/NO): NO